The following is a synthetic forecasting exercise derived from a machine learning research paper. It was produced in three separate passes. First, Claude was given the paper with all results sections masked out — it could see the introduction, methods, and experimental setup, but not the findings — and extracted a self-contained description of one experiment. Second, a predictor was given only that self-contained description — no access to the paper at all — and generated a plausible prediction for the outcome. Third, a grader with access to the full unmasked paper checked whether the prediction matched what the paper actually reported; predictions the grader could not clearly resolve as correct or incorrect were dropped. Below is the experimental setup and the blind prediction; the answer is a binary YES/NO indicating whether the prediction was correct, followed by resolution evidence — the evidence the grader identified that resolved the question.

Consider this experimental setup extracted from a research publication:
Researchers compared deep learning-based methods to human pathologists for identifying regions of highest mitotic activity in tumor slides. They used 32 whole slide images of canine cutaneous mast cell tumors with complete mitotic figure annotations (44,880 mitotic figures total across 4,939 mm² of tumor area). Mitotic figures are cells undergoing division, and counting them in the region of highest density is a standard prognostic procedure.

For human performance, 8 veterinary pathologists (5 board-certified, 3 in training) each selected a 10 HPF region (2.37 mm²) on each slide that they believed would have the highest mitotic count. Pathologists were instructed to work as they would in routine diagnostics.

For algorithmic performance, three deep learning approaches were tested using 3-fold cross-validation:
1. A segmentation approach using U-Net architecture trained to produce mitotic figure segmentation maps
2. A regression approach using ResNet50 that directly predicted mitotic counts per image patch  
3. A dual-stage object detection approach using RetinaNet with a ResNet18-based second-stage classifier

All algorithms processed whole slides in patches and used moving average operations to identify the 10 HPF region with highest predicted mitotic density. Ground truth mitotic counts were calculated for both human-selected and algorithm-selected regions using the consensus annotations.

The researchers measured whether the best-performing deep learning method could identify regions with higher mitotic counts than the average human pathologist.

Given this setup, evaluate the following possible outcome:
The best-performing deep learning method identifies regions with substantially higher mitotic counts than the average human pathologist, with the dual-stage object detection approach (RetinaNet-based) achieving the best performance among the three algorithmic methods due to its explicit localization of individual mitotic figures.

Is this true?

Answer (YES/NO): YES